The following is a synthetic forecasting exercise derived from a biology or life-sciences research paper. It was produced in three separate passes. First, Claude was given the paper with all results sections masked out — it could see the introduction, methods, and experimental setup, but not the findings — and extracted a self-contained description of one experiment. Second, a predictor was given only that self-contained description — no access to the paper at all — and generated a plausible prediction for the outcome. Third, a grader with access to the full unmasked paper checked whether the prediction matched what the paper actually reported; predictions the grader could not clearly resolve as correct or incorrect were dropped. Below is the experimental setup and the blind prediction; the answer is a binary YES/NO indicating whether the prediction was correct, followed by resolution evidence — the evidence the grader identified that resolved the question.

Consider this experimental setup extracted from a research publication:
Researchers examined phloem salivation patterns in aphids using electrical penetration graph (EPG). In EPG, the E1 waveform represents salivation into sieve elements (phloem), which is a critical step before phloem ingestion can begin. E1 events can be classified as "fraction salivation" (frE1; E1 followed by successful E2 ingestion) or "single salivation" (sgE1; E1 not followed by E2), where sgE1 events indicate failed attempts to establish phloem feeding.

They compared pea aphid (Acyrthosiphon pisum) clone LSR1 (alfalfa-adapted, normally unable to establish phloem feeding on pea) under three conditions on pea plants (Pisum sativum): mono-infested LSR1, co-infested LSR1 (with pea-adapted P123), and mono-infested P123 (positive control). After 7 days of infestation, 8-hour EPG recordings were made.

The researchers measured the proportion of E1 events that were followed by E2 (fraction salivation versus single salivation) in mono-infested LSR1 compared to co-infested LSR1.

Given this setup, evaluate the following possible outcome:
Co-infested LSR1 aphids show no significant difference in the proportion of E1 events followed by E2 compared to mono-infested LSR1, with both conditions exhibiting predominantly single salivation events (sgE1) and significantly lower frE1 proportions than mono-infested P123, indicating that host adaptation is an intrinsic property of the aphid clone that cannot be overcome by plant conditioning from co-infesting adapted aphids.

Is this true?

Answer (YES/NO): NO